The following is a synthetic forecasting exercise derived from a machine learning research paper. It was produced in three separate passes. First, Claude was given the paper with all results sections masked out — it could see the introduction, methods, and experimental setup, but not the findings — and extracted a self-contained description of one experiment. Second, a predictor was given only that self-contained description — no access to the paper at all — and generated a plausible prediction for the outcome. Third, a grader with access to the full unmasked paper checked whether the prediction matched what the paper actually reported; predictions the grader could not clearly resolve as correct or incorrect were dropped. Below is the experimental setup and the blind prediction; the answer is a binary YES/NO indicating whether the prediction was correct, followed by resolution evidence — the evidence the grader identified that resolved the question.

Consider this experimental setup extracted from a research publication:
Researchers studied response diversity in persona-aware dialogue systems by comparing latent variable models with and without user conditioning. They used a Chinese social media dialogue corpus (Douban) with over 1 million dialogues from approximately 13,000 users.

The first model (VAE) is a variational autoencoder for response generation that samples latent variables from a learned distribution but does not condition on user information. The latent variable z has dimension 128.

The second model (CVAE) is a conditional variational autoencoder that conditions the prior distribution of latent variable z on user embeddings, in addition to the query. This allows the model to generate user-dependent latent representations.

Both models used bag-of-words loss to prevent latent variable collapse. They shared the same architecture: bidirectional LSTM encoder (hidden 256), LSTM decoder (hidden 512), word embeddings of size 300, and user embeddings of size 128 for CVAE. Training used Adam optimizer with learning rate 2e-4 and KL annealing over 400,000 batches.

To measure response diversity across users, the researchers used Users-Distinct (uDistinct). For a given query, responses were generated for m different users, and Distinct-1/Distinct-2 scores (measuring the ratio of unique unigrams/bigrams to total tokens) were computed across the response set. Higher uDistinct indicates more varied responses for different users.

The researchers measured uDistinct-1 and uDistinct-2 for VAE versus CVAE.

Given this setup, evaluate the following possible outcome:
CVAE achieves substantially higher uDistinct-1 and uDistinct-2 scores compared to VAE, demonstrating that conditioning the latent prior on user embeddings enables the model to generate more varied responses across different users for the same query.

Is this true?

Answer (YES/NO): NO